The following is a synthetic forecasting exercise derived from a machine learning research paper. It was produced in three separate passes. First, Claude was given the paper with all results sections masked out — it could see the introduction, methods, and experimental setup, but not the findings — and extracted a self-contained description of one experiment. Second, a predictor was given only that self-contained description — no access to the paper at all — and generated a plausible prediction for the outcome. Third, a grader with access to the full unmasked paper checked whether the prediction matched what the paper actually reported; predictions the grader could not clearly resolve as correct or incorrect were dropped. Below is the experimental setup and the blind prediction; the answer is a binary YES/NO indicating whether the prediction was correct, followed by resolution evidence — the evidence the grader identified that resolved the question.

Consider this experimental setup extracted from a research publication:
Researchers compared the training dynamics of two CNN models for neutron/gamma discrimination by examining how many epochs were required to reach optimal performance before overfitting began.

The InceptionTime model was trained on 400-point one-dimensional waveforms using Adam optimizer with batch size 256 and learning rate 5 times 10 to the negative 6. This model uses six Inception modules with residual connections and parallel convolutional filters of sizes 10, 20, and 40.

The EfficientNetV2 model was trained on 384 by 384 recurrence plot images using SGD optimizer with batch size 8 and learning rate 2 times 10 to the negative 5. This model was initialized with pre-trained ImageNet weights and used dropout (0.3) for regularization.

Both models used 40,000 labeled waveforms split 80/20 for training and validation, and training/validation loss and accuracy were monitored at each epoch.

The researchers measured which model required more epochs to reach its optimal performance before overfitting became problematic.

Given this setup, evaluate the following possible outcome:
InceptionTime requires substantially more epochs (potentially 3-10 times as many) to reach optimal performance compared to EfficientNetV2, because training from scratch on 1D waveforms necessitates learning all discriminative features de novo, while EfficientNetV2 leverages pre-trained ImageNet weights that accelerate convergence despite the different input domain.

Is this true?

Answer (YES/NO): NO